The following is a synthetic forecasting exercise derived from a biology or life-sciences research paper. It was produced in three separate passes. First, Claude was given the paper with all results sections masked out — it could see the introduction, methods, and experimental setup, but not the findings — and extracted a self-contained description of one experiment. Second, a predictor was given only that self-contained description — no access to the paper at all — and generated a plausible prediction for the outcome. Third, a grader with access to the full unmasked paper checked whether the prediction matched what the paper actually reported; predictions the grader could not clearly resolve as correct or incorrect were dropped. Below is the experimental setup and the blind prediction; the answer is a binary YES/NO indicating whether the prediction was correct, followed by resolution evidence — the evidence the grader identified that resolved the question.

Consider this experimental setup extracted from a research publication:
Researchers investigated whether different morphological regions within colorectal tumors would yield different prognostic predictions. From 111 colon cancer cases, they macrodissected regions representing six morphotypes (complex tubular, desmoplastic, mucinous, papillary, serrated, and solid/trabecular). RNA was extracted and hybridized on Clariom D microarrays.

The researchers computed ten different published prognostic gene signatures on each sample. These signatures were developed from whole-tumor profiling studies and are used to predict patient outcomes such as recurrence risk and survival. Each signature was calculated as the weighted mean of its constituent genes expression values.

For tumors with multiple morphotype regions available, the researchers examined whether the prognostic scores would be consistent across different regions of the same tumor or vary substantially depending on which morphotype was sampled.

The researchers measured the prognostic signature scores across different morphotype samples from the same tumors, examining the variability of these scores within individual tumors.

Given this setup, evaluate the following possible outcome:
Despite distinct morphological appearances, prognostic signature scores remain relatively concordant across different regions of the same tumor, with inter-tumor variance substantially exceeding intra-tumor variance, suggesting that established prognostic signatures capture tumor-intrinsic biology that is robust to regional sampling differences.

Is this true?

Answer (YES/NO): NO